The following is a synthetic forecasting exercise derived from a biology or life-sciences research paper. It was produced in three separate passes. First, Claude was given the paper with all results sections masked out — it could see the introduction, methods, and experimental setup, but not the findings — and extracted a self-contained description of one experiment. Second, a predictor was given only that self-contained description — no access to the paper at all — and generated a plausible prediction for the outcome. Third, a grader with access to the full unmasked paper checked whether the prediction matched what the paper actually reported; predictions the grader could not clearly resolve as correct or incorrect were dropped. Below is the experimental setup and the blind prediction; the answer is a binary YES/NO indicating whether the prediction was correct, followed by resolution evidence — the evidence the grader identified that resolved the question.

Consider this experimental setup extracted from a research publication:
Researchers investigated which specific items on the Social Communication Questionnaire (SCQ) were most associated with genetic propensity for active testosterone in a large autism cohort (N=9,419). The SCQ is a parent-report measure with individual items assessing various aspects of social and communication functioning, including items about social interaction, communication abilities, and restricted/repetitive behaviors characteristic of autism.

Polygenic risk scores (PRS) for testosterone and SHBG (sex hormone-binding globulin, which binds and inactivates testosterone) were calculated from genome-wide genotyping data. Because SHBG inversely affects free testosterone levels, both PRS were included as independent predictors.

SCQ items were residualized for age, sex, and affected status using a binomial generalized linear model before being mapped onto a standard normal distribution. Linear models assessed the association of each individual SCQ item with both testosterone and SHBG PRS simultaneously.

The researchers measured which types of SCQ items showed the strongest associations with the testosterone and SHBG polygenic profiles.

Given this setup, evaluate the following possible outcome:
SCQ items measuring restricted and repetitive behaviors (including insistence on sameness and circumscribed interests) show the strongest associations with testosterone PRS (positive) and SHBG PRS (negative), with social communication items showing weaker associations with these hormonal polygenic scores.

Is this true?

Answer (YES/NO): NO